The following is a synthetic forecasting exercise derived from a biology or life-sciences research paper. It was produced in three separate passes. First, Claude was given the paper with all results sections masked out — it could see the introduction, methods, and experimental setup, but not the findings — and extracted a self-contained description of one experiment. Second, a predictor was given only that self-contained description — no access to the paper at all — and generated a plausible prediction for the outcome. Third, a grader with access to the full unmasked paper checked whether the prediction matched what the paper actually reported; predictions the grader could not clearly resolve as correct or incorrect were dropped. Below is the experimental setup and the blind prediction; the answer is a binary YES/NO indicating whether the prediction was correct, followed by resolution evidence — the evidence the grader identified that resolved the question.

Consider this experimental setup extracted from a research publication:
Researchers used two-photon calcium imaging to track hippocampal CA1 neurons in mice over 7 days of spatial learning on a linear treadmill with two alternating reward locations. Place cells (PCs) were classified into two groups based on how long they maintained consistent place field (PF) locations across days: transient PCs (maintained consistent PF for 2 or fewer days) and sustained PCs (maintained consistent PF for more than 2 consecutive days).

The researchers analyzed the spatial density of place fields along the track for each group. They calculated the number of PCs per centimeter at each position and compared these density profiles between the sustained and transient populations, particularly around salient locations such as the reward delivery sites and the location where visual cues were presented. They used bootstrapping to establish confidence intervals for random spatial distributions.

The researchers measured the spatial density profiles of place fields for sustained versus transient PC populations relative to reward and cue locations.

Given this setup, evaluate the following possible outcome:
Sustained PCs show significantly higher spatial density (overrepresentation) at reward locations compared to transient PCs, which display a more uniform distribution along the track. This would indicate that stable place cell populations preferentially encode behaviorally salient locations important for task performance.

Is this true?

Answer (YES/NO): YES